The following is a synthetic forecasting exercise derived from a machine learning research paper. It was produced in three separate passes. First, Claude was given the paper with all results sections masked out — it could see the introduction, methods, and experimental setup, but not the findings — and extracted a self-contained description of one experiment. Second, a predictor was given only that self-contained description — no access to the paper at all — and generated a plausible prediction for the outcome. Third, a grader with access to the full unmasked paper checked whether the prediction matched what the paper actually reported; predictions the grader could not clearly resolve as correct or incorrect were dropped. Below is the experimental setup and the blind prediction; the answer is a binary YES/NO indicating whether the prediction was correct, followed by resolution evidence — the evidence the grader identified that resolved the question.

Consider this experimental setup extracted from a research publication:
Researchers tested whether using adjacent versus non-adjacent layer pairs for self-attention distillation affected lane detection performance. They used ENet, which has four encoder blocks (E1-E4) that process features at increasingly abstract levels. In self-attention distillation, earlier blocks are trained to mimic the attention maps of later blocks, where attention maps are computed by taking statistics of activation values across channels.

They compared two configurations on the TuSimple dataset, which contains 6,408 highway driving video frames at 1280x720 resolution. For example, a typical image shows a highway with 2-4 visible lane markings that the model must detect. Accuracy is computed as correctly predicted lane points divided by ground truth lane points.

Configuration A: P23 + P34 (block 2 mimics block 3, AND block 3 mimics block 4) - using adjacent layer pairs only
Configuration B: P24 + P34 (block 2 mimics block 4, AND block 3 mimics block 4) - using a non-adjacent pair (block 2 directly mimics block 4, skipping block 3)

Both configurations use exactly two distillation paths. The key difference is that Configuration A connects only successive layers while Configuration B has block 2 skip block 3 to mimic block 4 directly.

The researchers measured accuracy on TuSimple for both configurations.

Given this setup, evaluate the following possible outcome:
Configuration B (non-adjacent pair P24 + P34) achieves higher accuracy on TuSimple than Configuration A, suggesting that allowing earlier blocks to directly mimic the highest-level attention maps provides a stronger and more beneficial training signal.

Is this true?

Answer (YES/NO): NO